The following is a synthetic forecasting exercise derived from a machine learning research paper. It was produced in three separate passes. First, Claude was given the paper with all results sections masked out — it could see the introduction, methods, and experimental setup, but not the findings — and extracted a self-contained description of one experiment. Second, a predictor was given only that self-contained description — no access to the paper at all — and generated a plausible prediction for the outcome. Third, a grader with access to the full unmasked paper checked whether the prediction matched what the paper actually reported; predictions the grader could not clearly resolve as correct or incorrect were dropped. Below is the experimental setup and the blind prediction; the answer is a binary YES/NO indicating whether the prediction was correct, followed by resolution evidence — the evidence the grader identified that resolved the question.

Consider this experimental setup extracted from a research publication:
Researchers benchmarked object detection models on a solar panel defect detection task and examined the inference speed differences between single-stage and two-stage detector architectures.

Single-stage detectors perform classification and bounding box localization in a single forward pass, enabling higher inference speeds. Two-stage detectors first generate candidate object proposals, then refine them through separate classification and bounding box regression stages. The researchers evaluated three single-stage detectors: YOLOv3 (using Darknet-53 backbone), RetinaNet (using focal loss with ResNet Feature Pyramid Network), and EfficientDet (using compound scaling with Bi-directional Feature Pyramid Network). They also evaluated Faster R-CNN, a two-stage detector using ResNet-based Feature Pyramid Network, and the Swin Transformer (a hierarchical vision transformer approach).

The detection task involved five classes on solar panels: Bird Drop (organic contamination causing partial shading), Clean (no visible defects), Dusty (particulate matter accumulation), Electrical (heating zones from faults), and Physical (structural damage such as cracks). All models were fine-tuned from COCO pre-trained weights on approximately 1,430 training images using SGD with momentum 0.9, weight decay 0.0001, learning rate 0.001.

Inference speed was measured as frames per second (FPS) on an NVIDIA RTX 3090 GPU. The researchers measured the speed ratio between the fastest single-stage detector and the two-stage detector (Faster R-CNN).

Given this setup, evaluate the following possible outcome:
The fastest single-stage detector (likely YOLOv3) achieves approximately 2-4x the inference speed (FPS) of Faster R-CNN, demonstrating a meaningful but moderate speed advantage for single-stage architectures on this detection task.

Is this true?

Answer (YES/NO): NO